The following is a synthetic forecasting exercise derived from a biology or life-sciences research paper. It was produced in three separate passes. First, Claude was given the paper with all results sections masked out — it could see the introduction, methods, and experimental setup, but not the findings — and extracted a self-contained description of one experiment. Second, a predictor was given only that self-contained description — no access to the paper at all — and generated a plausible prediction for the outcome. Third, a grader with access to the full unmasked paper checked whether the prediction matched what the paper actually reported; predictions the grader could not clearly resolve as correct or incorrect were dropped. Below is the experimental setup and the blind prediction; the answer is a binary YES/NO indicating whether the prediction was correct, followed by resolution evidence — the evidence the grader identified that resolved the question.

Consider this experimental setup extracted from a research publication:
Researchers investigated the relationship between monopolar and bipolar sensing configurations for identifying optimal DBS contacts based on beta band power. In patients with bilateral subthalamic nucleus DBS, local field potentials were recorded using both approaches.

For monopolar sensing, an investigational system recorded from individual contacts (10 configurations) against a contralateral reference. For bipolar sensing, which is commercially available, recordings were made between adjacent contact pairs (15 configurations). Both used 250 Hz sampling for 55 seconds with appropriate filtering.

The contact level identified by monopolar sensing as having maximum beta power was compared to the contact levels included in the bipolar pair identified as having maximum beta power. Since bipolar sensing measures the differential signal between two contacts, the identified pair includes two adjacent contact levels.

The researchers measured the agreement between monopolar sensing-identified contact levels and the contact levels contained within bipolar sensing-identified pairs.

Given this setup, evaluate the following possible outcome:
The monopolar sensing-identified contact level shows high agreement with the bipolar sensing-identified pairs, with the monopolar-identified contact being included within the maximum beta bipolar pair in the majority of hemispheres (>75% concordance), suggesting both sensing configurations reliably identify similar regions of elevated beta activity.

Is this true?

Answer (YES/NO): YES